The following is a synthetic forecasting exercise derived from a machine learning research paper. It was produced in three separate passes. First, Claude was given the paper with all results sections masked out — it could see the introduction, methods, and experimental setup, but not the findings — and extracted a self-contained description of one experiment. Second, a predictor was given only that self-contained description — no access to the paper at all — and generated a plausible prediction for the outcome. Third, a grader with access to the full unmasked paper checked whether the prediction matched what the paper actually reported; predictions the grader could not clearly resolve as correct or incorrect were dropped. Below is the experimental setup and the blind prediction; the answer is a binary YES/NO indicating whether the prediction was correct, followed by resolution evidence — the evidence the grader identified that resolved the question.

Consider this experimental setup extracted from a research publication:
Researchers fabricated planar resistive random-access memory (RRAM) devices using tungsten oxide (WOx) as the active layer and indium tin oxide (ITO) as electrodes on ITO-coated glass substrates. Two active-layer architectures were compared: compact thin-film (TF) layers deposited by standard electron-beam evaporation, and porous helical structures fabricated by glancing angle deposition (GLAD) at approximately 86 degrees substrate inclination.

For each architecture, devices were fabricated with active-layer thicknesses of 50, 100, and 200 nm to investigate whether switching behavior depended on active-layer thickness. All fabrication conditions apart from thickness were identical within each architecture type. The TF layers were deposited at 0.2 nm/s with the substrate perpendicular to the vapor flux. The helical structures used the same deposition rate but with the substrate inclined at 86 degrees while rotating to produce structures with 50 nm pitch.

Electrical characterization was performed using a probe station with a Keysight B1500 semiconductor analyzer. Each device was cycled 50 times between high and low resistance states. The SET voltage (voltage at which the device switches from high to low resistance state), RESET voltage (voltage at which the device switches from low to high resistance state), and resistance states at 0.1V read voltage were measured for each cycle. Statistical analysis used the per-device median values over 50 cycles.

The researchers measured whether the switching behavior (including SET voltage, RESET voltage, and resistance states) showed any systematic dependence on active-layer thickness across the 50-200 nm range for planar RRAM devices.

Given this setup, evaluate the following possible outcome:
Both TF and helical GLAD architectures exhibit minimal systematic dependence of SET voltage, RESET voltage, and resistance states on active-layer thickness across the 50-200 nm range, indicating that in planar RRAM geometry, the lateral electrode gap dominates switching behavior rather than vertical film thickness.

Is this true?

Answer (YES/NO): YES